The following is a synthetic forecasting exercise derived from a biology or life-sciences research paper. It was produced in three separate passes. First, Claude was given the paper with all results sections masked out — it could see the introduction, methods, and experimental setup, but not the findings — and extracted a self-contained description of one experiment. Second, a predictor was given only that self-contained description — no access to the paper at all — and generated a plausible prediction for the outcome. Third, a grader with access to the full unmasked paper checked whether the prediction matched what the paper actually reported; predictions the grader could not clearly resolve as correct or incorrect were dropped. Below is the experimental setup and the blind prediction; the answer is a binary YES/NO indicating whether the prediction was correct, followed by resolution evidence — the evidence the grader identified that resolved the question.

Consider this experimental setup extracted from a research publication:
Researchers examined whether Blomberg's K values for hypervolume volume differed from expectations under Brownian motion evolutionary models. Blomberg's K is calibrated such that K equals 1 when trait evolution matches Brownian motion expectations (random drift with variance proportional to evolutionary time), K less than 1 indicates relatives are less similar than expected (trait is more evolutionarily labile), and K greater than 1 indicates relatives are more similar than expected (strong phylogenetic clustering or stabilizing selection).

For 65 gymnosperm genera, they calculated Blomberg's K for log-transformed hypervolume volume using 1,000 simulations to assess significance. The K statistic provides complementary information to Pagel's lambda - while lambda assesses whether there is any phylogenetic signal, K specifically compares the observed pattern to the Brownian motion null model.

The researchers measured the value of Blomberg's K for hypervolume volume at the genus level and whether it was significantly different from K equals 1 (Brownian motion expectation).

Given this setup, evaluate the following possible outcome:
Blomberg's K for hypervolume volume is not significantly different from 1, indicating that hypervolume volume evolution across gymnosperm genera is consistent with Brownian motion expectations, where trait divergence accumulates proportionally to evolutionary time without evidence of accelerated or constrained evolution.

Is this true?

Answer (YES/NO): NO